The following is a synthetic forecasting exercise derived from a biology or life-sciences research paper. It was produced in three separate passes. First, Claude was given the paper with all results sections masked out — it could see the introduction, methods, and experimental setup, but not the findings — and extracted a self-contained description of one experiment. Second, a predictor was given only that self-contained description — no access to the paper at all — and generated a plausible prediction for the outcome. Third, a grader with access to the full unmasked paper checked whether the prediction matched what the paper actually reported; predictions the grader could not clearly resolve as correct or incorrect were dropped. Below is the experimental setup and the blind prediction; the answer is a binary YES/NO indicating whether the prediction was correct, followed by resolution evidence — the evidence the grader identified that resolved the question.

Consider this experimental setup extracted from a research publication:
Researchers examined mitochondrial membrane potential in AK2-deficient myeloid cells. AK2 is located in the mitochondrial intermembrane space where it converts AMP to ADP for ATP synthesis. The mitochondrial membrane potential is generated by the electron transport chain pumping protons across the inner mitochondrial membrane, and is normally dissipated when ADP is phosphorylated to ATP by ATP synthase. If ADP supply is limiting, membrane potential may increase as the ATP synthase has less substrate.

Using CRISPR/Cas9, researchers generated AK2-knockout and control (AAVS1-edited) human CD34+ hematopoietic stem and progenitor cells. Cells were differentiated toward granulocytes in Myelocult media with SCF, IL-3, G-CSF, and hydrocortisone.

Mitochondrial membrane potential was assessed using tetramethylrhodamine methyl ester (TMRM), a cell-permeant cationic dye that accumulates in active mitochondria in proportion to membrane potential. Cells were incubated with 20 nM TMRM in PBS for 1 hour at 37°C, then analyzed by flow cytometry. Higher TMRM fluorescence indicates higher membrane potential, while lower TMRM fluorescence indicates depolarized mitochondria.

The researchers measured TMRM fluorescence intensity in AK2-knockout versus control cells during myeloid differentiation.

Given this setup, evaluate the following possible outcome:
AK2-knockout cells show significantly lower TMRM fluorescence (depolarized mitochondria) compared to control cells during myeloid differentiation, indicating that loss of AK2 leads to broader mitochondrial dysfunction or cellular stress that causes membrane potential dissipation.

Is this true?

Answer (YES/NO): NO